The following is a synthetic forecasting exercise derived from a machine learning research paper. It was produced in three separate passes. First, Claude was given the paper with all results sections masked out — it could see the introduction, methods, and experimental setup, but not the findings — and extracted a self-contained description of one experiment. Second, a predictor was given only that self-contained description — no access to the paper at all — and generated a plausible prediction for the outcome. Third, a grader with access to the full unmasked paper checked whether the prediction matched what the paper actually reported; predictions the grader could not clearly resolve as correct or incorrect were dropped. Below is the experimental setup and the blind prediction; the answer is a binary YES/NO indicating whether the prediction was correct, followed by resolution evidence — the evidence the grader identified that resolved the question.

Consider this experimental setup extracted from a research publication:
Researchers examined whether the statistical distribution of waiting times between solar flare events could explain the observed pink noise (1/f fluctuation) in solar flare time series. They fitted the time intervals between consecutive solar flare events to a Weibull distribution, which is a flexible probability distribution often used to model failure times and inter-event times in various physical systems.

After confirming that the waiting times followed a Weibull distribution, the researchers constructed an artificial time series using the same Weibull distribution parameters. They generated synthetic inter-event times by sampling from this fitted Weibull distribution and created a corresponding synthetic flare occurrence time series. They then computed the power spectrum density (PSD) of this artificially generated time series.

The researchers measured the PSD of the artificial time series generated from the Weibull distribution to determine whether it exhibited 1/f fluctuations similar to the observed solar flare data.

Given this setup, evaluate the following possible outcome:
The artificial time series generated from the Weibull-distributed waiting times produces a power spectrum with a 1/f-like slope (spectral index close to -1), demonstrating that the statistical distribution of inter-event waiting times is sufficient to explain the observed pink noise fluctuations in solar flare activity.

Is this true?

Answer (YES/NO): NO